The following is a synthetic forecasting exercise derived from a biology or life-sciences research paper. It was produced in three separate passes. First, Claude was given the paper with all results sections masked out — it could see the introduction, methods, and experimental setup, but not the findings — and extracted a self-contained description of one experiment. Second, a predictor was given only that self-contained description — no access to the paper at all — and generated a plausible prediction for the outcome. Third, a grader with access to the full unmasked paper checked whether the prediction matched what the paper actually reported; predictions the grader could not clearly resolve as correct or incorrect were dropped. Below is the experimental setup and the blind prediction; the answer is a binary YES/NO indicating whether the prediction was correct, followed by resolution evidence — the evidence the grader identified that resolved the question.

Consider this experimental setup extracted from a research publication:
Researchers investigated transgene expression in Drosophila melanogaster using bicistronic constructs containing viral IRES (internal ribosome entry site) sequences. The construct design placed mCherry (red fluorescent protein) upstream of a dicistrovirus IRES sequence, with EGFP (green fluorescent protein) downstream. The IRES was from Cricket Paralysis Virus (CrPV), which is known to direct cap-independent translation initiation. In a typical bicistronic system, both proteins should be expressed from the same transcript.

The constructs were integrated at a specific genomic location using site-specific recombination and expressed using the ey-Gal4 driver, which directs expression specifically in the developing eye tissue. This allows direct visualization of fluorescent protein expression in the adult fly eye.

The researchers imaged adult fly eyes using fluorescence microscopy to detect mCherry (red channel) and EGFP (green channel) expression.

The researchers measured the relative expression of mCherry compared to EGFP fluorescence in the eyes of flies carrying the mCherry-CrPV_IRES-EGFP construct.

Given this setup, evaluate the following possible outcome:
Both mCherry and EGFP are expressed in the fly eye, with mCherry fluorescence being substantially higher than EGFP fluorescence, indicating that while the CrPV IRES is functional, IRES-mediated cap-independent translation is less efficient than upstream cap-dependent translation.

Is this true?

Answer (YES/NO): NO